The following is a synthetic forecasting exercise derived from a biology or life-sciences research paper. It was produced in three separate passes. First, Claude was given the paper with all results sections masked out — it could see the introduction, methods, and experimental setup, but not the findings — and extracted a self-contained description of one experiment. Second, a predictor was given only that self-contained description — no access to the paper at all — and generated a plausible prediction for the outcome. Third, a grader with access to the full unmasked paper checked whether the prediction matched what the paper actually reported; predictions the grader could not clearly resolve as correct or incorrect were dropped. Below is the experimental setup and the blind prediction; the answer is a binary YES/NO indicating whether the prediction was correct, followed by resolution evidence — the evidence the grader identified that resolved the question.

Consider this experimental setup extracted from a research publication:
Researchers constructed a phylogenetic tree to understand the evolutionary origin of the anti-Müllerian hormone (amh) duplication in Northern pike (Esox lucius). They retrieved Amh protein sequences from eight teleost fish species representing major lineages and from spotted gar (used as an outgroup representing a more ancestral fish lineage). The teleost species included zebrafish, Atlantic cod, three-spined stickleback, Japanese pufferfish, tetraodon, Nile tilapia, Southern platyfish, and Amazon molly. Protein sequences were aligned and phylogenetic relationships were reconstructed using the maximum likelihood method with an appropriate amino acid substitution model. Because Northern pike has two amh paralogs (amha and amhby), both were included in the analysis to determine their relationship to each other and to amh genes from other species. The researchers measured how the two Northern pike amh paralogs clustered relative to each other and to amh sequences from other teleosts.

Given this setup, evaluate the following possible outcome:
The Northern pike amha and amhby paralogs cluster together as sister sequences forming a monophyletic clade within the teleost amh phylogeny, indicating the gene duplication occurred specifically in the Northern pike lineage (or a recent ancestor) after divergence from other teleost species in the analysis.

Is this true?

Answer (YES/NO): YES